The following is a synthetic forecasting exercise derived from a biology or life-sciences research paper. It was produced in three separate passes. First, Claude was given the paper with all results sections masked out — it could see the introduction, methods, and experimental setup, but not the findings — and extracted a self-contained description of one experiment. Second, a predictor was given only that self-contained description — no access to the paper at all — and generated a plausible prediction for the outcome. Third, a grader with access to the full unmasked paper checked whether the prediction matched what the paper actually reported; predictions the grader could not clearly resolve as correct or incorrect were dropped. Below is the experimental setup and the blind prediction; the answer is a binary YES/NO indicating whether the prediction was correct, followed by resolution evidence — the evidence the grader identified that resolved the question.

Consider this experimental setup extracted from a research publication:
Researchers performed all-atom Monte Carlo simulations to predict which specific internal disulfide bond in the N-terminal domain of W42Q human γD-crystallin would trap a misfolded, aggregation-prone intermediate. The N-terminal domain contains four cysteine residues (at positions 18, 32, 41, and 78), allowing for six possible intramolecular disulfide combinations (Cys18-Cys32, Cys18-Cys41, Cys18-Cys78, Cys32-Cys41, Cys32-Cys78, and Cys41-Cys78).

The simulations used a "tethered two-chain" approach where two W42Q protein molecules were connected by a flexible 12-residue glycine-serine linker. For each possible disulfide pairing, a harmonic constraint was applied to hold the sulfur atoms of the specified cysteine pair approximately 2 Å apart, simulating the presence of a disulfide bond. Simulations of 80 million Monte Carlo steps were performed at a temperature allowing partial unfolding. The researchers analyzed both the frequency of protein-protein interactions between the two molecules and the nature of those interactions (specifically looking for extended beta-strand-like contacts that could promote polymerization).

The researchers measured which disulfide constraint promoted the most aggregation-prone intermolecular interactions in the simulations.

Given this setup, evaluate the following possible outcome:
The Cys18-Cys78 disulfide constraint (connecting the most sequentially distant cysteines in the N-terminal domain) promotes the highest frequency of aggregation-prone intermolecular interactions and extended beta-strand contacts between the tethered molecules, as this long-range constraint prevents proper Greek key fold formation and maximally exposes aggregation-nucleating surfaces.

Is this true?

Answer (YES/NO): NO